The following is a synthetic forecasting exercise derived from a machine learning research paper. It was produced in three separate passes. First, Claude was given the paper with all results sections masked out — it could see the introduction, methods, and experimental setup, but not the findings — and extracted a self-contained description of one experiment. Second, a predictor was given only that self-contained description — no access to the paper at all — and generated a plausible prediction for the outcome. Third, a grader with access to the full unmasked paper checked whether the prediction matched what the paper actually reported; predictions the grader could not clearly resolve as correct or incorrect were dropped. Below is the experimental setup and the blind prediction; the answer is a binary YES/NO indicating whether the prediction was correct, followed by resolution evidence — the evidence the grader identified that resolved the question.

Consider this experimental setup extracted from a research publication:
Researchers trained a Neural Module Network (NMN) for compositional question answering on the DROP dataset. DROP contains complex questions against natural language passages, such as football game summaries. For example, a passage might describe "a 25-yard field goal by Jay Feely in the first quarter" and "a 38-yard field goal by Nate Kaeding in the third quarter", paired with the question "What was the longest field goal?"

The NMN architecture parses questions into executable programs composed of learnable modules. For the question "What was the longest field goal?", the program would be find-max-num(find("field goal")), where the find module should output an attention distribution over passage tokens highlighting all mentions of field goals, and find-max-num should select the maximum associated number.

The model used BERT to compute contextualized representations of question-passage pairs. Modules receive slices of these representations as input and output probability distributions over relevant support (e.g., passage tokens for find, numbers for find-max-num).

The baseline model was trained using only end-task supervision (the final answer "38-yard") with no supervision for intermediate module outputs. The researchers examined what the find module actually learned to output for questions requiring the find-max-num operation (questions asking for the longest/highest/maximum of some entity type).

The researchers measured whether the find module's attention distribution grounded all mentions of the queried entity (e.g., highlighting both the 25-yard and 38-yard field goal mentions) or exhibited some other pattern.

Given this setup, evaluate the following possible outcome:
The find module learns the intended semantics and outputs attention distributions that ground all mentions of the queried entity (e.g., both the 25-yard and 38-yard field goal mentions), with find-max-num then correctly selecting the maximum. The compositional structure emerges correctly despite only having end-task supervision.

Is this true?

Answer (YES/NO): NO